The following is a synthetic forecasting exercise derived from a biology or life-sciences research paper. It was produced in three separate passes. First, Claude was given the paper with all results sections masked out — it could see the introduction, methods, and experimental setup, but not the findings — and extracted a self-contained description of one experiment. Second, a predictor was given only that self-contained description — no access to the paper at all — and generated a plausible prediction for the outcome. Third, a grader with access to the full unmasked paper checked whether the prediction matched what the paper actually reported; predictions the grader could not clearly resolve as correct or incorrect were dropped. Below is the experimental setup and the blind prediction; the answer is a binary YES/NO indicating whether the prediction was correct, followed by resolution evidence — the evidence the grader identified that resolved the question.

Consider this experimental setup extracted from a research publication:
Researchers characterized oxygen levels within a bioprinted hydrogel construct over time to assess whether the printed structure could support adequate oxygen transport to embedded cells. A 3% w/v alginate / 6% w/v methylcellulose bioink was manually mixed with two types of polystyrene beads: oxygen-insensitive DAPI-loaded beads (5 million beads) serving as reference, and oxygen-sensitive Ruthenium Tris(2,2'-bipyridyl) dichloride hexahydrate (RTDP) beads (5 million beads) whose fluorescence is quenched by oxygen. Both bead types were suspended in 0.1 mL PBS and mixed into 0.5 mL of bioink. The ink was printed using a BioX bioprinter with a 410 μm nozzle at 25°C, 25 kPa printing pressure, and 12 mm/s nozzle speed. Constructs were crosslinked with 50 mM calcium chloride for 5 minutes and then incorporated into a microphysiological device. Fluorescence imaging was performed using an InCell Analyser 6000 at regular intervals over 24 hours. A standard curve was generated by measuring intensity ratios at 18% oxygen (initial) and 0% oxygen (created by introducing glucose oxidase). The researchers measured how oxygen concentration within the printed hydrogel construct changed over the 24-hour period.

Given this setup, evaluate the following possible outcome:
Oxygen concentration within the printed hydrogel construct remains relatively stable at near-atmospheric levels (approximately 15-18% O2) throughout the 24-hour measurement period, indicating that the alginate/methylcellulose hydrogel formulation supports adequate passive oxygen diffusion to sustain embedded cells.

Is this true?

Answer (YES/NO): YES